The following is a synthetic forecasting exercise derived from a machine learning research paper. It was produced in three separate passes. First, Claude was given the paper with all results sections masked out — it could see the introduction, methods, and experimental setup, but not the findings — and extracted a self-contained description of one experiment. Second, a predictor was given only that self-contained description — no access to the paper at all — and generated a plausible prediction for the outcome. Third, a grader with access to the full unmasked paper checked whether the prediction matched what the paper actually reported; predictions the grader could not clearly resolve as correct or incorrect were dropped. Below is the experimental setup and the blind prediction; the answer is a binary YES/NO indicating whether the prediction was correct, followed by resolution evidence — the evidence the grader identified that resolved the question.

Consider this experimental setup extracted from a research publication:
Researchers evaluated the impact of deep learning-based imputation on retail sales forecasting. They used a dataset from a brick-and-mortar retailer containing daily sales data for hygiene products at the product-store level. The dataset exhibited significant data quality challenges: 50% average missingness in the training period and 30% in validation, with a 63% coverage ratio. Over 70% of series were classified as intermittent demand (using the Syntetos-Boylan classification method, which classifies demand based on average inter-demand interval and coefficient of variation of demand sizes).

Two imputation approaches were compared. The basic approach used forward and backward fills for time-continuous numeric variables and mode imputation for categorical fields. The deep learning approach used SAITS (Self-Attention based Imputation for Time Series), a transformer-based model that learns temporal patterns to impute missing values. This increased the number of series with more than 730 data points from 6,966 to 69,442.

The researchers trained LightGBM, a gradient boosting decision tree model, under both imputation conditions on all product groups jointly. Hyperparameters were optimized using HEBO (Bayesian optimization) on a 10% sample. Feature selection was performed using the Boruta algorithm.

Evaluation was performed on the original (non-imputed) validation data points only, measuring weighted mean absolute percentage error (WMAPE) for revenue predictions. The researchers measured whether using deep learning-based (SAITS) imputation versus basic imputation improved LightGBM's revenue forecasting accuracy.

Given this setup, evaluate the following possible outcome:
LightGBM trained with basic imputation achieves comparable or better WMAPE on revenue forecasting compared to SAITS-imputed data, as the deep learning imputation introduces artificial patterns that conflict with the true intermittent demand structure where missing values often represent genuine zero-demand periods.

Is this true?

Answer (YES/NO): YES